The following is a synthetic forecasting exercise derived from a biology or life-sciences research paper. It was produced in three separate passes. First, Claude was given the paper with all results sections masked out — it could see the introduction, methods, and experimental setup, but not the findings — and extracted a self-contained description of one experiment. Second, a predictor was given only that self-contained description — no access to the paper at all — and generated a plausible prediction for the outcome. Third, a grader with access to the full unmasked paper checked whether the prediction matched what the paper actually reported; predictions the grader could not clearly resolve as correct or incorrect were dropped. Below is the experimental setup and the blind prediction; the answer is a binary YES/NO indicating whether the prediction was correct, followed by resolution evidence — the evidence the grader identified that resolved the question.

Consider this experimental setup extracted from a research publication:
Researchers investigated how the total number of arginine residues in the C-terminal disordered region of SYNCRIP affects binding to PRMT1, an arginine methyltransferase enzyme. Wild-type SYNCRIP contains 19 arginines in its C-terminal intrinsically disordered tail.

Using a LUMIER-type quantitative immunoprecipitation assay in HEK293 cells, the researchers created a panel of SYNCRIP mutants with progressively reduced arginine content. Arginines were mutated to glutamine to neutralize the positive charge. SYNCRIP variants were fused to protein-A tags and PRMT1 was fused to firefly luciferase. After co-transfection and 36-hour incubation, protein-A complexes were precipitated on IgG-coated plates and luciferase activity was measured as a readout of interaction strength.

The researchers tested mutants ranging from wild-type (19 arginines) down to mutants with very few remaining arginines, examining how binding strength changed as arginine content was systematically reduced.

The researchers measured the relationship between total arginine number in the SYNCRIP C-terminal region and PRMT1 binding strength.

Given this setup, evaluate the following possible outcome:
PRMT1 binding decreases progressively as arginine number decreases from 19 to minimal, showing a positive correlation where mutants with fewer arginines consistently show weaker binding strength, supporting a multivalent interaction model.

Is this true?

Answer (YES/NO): YES